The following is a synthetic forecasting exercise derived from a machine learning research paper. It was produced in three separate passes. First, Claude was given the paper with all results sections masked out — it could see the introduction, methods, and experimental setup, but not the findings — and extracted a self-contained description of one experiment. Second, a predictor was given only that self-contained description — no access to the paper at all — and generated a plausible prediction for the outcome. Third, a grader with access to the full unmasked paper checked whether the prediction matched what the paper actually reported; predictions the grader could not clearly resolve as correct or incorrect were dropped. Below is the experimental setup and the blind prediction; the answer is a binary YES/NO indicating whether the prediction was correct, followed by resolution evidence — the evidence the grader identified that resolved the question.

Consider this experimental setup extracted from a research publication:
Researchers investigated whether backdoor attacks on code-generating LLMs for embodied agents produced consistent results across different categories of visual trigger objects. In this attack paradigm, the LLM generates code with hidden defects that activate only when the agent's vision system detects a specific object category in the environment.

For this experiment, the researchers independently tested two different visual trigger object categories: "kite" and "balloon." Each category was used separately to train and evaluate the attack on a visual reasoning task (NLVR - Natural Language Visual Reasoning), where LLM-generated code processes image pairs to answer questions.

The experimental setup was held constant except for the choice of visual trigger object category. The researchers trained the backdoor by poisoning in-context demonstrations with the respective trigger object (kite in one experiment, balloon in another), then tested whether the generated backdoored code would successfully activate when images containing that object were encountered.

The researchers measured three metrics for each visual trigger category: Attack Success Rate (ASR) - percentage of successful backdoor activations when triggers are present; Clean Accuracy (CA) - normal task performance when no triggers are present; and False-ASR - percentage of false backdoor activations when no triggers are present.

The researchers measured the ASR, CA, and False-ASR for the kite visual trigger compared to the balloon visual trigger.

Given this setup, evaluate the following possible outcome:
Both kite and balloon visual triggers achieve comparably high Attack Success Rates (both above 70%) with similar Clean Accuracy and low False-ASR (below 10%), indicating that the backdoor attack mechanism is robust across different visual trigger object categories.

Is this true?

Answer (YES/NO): YES